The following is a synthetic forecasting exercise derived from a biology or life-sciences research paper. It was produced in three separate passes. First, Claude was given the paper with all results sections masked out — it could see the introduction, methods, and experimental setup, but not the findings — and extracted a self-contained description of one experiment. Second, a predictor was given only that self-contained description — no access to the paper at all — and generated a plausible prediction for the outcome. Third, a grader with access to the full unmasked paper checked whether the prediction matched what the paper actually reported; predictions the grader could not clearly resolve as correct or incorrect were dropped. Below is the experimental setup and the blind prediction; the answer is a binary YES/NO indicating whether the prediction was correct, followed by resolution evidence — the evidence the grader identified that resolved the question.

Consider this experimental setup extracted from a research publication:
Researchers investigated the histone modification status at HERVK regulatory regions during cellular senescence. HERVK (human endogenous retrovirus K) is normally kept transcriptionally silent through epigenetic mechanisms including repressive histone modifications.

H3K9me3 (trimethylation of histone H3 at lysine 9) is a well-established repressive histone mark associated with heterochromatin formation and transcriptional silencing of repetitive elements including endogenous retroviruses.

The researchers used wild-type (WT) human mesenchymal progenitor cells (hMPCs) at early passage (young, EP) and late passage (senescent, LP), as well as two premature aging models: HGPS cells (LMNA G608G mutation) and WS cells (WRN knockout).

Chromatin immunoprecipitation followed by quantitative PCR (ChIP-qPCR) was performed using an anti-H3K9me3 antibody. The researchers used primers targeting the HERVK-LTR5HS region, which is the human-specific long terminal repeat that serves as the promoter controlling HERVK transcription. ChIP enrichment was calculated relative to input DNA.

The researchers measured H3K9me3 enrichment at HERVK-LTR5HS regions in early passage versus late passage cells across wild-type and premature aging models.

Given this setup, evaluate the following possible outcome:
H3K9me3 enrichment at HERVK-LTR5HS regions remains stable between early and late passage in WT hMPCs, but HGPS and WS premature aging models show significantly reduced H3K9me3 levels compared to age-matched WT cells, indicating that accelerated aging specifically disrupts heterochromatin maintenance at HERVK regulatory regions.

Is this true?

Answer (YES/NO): NO